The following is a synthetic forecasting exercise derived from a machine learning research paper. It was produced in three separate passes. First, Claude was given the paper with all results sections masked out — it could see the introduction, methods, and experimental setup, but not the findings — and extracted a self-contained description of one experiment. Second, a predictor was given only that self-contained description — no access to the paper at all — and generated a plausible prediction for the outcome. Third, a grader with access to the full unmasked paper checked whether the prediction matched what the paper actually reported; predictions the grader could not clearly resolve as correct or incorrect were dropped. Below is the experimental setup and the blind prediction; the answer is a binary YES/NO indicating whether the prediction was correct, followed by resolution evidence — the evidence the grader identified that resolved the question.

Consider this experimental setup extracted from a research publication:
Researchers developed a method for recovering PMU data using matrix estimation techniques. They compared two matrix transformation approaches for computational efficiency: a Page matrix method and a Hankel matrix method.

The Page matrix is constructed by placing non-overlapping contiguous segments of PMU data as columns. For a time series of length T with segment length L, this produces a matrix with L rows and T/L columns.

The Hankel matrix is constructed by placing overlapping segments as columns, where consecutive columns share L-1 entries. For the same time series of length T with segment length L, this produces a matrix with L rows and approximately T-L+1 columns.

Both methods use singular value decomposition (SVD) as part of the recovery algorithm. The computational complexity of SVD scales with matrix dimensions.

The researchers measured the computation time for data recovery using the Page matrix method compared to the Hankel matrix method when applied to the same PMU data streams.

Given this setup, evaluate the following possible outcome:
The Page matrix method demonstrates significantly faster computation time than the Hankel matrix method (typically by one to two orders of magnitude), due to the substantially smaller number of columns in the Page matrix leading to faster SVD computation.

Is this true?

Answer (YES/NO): NO